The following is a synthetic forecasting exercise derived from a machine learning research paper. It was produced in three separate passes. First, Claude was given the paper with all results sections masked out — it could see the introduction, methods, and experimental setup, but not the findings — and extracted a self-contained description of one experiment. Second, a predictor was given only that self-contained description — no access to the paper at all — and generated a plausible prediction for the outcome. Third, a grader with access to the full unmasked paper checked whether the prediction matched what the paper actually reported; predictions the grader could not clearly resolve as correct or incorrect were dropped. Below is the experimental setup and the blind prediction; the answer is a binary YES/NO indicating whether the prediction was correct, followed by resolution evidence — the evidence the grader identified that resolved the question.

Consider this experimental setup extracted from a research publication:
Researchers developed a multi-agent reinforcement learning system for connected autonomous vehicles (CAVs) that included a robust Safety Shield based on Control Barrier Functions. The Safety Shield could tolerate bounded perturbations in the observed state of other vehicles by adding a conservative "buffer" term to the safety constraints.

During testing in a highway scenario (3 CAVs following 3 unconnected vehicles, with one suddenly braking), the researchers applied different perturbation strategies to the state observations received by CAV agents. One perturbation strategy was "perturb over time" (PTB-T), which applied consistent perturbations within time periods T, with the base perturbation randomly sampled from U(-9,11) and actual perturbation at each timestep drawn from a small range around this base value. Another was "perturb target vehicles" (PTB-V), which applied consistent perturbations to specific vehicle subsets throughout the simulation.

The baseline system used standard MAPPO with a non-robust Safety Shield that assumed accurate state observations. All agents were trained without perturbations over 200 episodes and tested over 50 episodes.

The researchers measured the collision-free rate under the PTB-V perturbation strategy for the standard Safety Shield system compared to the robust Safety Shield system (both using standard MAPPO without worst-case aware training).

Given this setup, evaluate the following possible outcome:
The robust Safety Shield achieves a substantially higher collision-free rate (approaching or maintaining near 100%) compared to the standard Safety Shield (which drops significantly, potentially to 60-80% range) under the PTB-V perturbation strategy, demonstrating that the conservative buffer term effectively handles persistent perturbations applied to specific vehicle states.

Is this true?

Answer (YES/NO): YES